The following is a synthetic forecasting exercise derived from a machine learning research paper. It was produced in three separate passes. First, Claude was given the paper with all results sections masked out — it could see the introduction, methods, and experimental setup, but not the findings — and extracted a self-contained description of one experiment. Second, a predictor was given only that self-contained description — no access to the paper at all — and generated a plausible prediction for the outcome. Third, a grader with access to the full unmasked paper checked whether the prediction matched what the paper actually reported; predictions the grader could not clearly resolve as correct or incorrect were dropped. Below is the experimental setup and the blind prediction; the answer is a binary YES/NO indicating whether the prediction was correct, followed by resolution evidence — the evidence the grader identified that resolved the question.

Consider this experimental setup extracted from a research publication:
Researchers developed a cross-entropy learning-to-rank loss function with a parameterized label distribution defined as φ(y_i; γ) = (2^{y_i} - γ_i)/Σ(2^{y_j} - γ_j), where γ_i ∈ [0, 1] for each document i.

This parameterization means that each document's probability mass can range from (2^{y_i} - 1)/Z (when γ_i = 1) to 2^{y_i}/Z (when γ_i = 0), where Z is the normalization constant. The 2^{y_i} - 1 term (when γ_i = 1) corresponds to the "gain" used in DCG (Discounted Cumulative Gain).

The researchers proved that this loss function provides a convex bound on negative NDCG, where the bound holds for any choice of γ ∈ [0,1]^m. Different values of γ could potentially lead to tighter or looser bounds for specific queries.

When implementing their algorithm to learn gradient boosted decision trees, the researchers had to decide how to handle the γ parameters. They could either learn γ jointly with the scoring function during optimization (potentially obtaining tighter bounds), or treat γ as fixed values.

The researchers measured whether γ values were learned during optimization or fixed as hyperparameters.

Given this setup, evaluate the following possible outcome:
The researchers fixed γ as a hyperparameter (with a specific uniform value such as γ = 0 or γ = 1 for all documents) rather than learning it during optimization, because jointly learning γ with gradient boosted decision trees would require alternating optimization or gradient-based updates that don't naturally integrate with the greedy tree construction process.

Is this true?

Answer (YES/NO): NO